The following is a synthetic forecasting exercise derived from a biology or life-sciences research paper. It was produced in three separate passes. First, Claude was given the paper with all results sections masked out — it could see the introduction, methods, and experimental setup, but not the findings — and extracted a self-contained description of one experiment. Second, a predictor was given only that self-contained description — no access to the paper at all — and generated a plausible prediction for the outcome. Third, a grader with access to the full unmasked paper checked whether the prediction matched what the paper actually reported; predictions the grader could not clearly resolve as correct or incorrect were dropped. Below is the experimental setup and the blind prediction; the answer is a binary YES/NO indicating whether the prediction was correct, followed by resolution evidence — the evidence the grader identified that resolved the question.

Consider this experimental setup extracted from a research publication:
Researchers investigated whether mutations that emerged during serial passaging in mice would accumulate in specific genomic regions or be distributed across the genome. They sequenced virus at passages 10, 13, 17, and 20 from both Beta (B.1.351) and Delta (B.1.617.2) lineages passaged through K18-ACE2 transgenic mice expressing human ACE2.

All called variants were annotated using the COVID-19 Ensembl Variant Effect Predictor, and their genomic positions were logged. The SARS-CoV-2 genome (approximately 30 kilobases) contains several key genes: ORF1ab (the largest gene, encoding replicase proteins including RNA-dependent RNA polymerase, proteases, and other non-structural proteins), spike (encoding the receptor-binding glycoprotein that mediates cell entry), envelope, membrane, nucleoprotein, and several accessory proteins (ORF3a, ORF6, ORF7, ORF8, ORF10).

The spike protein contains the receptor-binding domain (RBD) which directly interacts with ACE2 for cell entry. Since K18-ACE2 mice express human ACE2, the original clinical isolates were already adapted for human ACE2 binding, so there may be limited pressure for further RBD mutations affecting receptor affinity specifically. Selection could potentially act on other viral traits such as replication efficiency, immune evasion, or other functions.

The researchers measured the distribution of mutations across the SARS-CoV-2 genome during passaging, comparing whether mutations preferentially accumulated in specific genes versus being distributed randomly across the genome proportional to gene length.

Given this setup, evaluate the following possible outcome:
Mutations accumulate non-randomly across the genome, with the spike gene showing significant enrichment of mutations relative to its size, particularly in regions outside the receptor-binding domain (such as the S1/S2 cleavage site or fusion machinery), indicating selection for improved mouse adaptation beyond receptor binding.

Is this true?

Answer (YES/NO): NO